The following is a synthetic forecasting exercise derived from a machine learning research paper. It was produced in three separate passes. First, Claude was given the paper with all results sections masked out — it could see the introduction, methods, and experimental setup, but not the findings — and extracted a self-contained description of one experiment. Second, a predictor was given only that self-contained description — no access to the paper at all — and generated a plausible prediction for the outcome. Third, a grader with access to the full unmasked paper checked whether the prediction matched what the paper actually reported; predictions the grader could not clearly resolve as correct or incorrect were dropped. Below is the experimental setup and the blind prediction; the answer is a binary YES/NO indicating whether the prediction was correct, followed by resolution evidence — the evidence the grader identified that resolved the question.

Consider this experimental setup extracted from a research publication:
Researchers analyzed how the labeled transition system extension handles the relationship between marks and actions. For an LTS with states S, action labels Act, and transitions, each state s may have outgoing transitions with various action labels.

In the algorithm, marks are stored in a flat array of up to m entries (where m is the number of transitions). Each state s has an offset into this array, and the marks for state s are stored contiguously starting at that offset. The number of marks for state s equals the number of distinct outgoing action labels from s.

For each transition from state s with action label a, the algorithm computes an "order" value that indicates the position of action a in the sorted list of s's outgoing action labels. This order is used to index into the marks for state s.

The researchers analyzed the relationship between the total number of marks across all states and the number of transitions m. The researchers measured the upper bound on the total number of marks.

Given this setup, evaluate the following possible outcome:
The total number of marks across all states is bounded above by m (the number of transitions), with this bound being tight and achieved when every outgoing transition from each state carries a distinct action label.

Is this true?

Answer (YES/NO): NO